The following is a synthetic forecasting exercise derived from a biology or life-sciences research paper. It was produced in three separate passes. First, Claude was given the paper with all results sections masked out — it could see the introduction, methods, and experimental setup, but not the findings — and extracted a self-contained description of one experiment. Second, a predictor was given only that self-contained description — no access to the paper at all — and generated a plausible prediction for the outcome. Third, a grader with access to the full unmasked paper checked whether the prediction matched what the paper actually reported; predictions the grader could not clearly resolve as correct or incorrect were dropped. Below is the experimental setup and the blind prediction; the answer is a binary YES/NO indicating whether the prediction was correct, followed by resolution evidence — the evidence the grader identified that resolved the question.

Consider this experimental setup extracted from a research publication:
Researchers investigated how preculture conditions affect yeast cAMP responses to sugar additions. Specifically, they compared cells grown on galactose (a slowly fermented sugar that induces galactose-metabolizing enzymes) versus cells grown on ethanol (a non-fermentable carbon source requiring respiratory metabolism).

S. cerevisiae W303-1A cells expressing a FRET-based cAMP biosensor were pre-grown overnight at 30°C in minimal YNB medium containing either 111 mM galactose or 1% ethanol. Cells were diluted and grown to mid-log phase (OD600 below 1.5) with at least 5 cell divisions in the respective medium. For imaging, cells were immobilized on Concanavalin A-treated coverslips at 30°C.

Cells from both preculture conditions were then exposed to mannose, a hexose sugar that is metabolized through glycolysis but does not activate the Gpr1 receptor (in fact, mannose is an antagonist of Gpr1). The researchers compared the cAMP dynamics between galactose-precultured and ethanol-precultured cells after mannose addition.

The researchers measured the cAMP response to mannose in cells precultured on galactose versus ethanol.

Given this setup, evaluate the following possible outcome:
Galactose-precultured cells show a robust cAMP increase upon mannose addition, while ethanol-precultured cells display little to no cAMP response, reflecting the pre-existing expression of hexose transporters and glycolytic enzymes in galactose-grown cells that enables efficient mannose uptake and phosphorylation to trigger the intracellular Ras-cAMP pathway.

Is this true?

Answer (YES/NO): NO